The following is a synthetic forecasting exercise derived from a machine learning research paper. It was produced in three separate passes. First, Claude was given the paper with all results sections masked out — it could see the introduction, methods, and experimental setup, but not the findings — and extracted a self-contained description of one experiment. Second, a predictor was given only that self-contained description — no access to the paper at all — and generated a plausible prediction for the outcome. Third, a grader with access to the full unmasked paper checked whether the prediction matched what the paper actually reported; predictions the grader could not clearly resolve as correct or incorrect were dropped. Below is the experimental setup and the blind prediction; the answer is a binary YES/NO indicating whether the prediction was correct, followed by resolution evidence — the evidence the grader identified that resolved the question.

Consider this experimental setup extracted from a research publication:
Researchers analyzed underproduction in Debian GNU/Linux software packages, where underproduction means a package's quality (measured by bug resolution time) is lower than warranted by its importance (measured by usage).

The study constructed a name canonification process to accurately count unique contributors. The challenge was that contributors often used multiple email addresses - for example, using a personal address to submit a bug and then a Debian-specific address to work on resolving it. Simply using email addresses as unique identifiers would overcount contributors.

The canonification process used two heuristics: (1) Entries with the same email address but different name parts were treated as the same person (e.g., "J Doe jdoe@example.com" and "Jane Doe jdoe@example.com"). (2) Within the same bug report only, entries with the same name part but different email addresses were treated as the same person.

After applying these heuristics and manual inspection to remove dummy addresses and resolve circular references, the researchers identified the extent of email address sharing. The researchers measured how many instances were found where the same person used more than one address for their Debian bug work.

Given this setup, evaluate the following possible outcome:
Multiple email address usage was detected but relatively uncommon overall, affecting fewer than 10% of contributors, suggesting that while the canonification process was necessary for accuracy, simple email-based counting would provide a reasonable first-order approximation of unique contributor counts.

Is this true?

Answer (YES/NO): YES